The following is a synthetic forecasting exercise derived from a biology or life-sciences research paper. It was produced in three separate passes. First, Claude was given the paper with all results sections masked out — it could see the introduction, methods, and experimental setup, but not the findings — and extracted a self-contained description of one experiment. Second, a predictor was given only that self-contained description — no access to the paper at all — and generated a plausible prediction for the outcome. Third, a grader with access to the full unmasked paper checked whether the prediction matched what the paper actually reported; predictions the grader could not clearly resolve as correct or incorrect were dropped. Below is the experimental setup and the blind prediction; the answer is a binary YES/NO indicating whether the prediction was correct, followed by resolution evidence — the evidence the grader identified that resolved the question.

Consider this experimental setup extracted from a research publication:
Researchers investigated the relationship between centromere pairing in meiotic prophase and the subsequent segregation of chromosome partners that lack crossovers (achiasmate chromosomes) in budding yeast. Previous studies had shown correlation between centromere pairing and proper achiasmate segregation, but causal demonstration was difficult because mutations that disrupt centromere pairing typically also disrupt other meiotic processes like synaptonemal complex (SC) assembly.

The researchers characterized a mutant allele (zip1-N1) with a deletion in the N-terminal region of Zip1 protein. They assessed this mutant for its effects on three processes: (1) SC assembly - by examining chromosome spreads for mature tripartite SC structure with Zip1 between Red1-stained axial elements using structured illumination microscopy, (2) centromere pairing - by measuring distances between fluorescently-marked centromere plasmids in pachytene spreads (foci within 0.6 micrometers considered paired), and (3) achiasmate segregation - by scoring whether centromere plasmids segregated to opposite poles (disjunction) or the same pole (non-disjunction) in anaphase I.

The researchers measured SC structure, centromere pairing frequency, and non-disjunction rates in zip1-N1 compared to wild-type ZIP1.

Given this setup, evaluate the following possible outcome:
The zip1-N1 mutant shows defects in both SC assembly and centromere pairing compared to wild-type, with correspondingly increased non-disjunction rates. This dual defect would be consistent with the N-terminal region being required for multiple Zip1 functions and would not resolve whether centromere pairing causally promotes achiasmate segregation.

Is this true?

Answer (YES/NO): NO